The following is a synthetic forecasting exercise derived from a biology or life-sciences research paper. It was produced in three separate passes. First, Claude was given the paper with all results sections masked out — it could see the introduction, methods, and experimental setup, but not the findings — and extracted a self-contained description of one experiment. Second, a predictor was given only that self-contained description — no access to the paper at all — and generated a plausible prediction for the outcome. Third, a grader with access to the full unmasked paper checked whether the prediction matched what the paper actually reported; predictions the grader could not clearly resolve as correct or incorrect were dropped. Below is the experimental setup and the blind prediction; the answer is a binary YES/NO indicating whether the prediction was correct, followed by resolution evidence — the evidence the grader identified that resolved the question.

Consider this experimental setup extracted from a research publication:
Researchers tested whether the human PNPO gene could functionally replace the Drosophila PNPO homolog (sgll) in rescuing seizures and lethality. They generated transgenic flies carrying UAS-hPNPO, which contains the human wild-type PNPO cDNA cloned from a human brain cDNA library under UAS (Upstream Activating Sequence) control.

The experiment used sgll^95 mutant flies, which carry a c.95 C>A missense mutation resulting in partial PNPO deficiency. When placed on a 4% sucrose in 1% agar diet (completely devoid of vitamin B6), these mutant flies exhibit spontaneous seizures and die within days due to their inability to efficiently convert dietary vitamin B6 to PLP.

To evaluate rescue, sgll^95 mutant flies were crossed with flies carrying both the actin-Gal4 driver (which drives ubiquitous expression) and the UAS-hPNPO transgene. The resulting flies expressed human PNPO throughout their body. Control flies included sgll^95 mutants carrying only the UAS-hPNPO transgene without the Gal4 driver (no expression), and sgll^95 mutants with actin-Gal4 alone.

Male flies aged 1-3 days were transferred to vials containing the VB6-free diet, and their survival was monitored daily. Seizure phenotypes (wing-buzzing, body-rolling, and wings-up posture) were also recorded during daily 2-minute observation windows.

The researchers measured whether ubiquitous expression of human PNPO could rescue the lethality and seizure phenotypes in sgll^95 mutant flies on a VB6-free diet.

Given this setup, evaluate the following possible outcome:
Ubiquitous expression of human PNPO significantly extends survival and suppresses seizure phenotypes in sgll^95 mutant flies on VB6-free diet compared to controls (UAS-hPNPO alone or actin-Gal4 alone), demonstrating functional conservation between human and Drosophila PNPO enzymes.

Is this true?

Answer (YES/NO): YES